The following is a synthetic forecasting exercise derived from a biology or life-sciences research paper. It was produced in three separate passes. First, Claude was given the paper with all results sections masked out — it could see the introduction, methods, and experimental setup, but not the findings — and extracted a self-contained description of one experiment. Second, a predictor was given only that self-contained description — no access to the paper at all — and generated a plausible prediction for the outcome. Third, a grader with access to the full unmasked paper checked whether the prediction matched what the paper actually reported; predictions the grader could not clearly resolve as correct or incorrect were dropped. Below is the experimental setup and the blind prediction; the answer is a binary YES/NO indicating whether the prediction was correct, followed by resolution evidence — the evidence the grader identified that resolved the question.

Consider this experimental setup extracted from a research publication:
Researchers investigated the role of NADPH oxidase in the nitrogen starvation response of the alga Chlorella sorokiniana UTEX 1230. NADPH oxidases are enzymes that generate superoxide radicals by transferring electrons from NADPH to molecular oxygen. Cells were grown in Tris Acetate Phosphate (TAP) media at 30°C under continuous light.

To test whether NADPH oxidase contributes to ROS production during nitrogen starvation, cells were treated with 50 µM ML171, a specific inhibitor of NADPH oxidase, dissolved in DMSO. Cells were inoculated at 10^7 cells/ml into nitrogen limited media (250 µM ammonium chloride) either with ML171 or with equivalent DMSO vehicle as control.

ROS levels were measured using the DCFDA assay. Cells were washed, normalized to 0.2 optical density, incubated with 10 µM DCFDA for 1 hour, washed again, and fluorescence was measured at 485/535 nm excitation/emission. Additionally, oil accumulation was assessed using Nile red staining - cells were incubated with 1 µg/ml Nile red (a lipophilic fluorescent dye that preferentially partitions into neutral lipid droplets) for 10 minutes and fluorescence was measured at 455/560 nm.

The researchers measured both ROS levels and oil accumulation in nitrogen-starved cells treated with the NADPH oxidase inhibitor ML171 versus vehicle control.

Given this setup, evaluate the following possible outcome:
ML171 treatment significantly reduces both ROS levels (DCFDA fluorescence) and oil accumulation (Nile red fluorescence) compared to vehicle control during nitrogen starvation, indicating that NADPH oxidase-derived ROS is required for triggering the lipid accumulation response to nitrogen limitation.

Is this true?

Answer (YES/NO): NO